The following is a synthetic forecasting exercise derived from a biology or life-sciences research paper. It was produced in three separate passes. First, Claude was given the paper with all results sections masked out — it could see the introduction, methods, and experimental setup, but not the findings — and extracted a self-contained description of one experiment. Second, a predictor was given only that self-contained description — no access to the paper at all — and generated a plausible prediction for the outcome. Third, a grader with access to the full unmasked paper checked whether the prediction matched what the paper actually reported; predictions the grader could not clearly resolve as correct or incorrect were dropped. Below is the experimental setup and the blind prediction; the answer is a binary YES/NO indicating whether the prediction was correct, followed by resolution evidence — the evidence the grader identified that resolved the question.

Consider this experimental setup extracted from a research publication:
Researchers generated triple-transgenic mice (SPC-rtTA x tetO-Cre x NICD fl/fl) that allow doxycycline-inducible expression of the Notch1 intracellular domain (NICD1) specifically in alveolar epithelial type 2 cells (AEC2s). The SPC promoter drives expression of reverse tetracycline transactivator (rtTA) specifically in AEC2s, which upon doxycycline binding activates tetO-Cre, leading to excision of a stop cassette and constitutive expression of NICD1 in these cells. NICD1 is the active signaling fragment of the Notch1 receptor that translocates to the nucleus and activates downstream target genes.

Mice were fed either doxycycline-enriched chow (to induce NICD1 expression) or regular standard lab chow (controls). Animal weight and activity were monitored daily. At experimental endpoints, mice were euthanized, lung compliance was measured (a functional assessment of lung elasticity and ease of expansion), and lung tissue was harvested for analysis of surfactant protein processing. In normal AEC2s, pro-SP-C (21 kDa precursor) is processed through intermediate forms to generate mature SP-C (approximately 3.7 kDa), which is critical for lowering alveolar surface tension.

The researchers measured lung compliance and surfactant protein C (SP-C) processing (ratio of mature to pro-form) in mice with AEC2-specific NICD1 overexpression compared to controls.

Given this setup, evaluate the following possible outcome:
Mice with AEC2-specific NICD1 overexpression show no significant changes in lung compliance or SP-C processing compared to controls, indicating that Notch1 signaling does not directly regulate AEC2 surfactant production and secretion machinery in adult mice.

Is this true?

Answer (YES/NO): NO